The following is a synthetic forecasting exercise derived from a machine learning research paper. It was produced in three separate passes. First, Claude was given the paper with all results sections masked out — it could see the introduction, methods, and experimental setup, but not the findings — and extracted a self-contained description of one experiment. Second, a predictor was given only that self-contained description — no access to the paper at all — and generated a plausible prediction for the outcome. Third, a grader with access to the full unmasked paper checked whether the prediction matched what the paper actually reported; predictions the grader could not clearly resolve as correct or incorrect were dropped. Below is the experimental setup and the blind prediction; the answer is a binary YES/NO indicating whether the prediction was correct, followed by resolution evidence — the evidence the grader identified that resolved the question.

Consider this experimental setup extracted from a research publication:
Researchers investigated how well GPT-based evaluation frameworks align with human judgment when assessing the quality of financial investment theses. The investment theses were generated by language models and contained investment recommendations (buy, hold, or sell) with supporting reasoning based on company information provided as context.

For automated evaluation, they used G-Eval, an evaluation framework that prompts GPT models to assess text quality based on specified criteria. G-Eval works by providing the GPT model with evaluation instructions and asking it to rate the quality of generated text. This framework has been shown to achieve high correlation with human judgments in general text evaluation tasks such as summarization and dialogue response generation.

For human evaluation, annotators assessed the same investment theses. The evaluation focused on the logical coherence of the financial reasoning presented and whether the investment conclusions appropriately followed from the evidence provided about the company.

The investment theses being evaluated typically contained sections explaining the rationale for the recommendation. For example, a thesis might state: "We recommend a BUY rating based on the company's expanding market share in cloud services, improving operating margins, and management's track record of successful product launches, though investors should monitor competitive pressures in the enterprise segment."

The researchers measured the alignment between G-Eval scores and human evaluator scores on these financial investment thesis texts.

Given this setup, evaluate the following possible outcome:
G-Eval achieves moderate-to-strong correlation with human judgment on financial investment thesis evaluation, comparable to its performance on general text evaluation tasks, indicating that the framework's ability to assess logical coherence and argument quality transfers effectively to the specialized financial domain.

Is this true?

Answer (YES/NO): NO